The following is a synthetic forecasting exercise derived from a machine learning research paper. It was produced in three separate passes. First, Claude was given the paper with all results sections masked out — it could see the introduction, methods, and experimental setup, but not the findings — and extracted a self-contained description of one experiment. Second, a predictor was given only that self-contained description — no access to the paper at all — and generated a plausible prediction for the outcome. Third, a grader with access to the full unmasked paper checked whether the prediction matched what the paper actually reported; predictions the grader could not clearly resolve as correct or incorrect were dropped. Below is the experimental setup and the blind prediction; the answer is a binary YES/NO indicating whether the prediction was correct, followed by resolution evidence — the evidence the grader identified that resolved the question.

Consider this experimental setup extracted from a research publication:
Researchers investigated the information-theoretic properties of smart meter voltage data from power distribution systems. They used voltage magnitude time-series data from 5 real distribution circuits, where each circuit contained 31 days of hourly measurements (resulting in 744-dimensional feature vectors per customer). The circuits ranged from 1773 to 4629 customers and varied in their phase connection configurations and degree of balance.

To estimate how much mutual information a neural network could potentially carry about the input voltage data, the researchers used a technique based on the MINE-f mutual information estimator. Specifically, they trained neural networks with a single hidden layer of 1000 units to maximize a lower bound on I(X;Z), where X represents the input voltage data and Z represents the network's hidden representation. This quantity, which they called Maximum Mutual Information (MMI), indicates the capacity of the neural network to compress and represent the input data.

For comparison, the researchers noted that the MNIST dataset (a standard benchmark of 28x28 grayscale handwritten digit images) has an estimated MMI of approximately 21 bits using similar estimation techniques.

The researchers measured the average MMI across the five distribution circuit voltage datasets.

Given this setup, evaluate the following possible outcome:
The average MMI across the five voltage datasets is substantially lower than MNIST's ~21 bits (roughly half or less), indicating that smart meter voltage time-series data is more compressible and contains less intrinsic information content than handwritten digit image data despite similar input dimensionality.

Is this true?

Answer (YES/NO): YES